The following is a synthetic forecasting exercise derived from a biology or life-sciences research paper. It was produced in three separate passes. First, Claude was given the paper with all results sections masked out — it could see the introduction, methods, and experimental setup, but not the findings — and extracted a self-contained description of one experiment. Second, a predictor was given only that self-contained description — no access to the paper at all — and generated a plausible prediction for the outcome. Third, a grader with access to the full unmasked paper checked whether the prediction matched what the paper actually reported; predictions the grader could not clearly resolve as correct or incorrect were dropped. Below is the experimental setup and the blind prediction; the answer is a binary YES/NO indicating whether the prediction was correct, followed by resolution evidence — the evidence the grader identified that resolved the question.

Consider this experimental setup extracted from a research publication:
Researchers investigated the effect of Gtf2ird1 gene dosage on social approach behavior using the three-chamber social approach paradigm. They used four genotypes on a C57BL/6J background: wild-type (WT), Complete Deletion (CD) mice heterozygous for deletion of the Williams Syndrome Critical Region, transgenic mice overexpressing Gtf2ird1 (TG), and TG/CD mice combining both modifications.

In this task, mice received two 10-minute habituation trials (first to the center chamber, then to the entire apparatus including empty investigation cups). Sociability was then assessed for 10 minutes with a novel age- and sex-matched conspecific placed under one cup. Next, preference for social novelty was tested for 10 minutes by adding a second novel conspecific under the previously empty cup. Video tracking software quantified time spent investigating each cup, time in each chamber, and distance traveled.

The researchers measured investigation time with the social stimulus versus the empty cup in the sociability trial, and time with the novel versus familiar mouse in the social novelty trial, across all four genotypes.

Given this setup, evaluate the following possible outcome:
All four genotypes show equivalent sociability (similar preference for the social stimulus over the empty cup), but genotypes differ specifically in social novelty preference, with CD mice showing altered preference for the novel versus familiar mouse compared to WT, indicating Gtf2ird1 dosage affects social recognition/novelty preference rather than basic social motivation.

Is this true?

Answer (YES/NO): NO